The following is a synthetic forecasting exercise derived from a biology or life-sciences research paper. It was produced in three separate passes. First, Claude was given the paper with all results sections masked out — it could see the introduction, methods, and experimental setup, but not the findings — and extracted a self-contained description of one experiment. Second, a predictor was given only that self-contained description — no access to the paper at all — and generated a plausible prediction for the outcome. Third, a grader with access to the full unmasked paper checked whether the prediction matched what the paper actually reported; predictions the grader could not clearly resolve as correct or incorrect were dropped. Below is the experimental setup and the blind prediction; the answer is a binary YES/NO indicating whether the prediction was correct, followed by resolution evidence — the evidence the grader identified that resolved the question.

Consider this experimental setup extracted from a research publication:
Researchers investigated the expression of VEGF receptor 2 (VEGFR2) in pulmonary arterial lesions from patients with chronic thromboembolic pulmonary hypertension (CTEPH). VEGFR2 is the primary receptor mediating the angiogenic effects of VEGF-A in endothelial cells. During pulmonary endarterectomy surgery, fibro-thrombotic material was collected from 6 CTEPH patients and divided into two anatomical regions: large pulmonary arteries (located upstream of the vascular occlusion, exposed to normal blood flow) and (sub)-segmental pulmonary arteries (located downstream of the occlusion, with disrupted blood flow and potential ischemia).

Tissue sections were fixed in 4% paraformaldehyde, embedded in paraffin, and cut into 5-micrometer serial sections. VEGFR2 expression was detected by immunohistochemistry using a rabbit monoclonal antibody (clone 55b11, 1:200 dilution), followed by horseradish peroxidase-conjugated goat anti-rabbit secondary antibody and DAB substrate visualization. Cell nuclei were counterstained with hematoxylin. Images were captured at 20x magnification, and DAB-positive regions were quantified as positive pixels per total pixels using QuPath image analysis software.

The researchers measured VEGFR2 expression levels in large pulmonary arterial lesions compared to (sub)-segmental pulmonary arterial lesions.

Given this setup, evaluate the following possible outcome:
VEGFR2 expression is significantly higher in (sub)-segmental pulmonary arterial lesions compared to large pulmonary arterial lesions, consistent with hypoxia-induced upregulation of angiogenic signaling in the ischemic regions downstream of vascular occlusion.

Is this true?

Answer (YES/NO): NO